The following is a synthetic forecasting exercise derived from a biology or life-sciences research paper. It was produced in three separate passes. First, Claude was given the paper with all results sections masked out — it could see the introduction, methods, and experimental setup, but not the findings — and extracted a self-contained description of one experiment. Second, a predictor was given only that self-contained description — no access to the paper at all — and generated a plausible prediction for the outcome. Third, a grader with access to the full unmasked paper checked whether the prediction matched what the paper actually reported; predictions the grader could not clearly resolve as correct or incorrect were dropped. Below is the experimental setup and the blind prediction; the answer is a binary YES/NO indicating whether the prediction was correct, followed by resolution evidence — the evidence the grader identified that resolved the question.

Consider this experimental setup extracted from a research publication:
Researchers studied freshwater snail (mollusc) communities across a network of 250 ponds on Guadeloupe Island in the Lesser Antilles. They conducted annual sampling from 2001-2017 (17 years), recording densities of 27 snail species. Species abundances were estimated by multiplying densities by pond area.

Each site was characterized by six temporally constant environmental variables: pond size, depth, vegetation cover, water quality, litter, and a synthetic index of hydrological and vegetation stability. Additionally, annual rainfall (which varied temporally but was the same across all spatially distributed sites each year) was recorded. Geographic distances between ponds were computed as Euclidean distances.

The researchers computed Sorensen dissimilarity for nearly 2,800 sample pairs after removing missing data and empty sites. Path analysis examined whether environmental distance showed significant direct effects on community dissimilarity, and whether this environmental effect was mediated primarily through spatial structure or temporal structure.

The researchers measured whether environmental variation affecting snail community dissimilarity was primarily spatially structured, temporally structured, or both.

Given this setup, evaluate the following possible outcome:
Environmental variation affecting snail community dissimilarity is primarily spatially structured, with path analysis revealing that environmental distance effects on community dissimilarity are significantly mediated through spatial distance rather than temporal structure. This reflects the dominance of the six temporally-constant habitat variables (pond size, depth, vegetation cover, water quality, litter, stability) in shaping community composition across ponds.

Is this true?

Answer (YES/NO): NO